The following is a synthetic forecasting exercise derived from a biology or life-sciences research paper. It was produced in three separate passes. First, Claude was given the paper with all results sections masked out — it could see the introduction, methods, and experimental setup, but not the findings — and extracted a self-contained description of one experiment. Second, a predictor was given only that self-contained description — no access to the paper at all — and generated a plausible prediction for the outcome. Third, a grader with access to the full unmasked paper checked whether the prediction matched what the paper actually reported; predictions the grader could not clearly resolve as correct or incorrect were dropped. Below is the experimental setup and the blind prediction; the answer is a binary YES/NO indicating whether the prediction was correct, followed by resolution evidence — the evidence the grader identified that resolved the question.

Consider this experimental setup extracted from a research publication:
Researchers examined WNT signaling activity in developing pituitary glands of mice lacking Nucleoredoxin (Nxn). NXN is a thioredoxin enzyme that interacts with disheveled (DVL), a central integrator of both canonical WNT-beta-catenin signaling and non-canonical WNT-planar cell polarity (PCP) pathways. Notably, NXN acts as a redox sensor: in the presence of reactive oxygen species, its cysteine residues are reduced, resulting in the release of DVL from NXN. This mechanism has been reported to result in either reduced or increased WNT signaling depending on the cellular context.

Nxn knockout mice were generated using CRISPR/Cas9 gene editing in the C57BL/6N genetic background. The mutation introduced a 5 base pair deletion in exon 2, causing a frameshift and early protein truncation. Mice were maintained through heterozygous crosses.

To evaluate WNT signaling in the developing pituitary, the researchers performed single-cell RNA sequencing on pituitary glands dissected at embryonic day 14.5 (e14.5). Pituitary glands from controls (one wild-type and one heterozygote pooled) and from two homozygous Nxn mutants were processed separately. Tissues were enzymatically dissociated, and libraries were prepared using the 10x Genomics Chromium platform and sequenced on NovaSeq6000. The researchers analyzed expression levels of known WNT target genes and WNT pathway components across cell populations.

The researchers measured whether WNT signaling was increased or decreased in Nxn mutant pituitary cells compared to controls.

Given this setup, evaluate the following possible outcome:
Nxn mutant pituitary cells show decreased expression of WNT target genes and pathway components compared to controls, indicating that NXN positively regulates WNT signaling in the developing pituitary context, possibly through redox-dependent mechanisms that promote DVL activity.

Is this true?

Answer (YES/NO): YES